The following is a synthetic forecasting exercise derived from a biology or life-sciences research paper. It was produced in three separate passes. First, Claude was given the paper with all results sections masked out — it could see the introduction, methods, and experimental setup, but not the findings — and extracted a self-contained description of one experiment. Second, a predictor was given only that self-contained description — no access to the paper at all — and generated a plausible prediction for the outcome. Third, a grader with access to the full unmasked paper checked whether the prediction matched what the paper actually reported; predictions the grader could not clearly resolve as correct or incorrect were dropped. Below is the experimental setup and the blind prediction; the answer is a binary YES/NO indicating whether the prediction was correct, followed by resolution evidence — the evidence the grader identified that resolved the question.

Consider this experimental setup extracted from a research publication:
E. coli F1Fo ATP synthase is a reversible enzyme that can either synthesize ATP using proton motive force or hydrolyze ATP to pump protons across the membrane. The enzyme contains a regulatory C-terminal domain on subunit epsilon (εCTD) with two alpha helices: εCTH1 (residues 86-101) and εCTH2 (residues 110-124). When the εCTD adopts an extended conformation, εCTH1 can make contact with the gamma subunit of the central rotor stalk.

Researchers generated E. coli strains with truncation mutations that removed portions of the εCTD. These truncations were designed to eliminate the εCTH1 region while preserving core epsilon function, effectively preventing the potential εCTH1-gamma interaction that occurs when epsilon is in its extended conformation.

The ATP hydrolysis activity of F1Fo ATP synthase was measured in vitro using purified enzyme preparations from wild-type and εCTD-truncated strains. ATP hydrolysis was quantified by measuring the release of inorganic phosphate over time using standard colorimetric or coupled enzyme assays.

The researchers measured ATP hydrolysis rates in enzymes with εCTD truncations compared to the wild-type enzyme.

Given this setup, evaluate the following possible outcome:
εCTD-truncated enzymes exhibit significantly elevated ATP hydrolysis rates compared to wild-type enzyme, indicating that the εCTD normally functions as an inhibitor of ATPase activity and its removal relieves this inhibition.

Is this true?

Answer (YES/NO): YES